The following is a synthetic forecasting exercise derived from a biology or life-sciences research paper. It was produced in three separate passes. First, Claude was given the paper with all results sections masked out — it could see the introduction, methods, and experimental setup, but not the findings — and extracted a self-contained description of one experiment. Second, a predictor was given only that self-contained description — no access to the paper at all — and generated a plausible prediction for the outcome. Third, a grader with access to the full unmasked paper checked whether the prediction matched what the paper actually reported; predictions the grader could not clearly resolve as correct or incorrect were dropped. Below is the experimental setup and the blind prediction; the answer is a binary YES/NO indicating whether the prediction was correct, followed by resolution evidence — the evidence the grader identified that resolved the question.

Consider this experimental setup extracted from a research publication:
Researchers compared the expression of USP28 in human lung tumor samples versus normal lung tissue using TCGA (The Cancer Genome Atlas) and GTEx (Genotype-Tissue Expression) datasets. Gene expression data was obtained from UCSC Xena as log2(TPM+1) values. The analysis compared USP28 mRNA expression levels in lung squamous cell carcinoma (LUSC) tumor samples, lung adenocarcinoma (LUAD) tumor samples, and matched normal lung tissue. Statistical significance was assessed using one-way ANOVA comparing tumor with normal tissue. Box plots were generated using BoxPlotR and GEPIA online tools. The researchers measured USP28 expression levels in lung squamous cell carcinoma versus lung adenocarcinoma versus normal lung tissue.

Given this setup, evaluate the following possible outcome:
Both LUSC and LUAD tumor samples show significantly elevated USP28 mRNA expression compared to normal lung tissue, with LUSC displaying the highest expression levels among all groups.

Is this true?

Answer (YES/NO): NO